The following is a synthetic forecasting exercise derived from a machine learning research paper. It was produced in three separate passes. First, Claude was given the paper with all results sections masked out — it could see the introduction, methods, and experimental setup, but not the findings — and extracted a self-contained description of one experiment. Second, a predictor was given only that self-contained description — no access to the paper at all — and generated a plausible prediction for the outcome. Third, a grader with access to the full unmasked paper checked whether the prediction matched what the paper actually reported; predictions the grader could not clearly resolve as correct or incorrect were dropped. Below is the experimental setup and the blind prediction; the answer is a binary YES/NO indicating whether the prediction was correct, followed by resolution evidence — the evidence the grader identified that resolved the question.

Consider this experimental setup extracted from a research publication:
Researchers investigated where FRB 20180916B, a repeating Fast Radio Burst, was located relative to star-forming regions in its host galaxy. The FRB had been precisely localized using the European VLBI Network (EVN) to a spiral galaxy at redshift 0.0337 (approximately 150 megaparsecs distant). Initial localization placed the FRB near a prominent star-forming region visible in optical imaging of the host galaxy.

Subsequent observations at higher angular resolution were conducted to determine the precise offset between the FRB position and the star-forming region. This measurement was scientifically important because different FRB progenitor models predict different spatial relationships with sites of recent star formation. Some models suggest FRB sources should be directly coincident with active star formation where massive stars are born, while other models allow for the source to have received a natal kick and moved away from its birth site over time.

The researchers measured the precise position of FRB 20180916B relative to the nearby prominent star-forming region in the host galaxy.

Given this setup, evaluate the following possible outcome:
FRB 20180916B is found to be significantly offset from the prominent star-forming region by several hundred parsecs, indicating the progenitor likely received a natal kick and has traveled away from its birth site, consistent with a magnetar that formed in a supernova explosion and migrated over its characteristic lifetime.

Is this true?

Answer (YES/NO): NO